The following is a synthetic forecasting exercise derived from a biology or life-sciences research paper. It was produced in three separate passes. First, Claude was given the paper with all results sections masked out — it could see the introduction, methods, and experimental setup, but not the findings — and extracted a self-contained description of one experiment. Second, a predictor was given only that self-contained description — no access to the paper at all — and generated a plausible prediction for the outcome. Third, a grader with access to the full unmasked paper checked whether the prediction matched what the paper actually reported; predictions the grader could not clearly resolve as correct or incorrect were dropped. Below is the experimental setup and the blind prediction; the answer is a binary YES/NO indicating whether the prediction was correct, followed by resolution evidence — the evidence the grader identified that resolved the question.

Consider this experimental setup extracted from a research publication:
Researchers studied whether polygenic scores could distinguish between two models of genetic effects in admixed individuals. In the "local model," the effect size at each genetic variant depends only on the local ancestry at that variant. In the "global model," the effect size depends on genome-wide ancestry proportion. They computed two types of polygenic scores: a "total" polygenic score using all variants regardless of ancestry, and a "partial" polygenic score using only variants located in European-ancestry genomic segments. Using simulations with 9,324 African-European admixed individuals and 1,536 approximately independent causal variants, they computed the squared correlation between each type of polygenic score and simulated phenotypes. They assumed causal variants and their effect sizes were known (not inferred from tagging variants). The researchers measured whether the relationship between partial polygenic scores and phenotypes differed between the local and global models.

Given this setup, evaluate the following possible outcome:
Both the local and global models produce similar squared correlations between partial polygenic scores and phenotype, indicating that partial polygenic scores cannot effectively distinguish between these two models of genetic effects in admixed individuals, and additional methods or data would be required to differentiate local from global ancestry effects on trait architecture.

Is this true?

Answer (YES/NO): NO